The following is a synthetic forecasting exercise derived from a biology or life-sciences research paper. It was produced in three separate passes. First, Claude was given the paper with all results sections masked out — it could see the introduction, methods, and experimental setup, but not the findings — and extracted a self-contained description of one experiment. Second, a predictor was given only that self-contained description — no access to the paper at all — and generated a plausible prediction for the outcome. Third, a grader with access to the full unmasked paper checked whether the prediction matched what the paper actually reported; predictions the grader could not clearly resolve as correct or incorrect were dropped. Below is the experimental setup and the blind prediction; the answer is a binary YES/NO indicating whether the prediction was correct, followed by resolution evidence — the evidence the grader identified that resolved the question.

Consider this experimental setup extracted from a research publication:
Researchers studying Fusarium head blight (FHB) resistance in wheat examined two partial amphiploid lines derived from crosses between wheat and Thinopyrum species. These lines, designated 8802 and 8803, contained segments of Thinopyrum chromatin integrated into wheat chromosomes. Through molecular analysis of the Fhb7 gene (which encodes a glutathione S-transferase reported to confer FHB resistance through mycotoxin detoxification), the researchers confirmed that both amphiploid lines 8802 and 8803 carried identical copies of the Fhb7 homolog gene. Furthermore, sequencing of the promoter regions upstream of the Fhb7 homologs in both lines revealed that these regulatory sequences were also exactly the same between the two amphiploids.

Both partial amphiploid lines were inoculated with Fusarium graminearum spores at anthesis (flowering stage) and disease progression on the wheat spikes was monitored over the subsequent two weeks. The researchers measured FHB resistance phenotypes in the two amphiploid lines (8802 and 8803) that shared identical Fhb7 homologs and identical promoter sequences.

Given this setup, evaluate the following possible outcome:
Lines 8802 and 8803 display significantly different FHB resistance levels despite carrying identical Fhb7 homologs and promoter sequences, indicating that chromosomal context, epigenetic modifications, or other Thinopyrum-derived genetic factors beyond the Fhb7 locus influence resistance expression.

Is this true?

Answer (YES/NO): YES